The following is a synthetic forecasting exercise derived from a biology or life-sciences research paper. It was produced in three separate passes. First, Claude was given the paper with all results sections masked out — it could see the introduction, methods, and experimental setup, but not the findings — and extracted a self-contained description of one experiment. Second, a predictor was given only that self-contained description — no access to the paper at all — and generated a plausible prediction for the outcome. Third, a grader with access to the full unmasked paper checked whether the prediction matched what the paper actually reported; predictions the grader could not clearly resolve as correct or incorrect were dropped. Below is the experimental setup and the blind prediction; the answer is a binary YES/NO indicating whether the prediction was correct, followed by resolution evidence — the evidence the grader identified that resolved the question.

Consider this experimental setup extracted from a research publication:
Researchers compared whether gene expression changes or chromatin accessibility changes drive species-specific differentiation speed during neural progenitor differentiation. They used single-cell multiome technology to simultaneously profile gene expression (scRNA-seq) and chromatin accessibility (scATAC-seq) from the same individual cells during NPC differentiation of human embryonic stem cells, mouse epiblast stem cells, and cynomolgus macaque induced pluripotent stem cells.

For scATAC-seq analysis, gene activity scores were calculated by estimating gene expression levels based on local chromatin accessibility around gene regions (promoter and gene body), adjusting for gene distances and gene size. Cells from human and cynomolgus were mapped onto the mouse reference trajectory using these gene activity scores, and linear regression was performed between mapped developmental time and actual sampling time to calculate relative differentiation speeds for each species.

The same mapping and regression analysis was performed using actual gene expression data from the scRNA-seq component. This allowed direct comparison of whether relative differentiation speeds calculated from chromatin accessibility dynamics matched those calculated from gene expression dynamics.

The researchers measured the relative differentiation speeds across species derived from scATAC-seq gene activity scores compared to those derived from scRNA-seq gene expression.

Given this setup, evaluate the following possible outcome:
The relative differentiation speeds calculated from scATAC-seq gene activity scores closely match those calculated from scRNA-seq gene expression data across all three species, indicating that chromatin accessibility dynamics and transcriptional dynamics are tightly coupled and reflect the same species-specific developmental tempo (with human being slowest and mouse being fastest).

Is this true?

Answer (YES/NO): YES